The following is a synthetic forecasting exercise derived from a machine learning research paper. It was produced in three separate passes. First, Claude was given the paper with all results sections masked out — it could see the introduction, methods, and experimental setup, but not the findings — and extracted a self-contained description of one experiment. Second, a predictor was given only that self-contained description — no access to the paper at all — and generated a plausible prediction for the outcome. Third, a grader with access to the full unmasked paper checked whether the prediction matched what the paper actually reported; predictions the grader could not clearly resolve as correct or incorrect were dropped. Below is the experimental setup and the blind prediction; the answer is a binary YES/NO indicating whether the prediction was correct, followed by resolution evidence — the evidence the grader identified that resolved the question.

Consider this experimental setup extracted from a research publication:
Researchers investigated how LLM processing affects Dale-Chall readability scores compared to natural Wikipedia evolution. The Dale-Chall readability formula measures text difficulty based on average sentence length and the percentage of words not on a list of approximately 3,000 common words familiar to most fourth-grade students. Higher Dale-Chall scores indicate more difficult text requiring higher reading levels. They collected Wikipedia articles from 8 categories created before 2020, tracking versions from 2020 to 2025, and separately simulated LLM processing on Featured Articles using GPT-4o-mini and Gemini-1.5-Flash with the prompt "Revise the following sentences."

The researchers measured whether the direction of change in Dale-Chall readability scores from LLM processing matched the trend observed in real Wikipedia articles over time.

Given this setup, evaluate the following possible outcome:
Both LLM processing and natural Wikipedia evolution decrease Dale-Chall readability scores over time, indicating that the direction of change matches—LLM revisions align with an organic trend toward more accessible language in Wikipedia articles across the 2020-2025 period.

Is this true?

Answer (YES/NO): NO